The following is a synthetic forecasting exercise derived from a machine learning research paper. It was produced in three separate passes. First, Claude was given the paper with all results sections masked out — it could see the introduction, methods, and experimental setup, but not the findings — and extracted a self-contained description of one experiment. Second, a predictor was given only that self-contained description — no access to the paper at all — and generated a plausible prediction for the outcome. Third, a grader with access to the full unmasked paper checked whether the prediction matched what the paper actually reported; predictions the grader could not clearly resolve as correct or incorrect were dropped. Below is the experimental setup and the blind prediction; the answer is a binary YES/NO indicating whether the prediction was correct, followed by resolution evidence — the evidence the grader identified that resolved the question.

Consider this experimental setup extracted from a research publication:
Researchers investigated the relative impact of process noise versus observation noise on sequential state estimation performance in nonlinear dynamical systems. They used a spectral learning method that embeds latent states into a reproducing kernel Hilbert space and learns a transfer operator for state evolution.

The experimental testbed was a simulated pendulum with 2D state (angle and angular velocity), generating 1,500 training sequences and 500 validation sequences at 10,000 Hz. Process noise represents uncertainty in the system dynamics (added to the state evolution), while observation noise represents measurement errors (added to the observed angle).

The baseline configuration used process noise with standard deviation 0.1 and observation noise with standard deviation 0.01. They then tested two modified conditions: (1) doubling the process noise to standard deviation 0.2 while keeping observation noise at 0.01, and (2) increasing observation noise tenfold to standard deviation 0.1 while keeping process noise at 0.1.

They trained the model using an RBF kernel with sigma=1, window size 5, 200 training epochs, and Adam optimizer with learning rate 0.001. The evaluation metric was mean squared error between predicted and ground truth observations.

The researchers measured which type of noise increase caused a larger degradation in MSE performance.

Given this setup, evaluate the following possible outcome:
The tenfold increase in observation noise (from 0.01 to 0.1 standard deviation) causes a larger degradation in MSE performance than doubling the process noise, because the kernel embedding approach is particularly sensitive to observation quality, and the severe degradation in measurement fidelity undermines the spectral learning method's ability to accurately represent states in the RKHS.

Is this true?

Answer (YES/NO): YES